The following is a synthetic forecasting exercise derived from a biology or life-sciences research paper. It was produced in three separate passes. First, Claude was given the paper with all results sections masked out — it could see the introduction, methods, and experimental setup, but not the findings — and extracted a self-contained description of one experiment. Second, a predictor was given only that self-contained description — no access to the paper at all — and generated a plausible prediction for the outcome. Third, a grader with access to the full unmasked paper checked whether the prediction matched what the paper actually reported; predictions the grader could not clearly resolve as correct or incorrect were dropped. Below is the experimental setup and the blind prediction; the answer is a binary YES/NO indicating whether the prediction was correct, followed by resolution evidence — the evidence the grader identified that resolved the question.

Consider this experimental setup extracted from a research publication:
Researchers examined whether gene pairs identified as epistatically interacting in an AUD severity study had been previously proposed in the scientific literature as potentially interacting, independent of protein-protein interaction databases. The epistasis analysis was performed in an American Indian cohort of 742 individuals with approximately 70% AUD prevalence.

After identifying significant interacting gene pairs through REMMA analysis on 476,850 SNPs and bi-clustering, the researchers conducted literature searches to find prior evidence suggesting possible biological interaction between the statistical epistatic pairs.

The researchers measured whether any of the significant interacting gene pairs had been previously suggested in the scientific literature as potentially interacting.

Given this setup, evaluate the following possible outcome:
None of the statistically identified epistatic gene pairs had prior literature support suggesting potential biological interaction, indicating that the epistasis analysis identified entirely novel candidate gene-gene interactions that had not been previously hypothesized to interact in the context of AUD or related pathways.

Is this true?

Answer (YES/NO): NO